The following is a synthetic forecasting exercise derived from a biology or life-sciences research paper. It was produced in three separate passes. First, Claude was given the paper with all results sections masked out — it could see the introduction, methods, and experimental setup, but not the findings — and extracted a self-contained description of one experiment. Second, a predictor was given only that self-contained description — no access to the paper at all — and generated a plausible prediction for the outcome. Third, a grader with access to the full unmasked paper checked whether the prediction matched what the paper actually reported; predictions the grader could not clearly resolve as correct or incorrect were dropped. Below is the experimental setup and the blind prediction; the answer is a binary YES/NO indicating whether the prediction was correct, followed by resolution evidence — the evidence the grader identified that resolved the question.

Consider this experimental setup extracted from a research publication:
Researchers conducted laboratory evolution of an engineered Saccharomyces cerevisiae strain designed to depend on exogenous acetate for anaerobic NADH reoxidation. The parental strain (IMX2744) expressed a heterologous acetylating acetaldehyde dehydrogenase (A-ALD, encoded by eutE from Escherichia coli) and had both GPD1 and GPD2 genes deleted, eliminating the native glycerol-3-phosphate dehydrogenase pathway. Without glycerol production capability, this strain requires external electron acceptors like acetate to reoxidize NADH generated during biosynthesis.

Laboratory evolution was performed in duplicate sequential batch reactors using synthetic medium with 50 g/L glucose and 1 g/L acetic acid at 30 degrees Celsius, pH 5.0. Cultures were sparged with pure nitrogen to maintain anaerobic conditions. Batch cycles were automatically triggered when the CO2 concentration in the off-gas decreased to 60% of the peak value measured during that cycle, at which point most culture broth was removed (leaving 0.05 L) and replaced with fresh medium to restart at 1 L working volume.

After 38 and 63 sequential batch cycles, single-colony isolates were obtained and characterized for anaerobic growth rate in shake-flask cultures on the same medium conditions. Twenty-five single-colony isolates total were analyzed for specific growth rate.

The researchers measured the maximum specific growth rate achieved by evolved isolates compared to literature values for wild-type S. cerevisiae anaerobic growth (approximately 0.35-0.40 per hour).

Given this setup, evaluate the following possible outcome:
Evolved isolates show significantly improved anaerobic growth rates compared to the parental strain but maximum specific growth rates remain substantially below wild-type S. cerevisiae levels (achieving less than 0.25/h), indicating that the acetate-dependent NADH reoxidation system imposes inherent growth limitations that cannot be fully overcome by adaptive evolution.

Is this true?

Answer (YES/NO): NO